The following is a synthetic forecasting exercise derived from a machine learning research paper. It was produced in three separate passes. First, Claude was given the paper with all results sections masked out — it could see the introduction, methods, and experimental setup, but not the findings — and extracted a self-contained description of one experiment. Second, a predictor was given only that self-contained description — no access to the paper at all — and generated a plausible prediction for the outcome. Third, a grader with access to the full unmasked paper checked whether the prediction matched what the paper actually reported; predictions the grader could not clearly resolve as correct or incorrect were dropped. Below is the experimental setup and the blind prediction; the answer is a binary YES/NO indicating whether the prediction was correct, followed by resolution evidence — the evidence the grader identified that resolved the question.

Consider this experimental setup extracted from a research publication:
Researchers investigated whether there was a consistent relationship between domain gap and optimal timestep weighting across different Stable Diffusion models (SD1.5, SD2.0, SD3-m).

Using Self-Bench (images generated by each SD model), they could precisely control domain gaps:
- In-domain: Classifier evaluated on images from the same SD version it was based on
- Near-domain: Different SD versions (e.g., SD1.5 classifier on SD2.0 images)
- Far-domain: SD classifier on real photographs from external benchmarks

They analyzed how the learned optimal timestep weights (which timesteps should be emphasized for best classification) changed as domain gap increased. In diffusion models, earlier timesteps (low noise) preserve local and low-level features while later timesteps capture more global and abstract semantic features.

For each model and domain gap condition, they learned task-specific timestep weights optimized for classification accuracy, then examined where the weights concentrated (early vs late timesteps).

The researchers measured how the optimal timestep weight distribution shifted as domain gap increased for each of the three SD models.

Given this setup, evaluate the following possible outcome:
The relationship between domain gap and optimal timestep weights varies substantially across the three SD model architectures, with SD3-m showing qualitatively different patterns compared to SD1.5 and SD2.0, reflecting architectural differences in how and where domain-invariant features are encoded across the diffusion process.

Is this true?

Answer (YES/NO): YES